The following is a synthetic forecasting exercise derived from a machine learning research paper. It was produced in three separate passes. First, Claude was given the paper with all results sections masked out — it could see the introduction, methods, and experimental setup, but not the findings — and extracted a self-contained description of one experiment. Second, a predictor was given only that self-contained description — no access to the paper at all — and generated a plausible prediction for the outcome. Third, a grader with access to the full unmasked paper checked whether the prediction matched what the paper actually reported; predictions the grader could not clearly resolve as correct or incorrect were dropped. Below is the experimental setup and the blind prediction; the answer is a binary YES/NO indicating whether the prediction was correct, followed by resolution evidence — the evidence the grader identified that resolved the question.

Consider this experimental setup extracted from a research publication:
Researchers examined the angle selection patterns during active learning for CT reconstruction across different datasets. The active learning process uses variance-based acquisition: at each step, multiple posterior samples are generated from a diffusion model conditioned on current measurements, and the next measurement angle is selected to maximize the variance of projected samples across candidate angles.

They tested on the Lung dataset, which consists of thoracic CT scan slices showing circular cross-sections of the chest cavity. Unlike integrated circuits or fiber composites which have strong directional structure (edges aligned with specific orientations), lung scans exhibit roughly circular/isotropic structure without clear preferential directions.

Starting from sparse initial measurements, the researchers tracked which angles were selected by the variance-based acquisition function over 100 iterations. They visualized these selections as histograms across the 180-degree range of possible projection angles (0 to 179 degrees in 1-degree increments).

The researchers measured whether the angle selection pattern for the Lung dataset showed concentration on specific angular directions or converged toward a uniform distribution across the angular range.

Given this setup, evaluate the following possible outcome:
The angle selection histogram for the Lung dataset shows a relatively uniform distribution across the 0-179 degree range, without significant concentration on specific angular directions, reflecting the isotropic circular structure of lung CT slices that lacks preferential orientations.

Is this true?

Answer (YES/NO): YES